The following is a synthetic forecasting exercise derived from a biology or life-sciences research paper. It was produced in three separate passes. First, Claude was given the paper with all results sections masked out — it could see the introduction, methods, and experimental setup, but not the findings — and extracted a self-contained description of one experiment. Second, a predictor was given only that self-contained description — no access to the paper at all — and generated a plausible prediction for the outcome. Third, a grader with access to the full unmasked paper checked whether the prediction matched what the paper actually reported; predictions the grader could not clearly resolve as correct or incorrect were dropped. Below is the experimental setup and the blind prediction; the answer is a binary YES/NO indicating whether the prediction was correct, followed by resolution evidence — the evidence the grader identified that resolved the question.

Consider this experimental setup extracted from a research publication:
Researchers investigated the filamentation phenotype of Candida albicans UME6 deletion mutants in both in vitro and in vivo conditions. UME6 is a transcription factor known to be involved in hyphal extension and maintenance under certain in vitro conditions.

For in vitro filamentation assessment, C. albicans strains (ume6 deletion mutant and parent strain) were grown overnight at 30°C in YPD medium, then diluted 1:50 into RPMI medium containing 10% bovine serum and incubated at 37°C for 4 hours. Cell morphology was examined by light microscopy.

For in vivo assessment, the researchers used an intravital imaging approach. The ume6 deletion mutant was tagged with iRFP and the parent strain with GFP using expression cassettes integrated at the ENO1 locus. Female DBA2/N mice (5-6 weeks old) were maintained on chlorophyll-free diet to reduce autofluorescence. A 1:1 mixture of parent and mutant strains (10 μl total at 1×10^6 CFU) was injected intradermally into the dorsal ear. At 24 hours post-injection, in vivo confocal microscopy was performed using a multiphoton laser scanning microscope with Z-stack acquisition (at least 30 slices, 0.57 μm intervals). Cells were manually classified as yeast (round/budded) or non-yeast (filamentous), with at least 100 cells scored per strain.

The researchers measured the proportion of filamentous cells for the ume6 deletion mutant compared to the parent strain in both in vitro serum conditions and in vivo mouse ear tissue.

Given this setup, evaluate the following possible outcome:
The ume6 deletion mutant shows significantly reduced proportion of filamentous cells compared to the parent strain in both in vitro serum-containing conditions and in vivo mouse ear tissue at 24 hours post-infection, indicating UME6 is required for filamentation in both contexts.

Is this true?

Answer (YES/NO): NO